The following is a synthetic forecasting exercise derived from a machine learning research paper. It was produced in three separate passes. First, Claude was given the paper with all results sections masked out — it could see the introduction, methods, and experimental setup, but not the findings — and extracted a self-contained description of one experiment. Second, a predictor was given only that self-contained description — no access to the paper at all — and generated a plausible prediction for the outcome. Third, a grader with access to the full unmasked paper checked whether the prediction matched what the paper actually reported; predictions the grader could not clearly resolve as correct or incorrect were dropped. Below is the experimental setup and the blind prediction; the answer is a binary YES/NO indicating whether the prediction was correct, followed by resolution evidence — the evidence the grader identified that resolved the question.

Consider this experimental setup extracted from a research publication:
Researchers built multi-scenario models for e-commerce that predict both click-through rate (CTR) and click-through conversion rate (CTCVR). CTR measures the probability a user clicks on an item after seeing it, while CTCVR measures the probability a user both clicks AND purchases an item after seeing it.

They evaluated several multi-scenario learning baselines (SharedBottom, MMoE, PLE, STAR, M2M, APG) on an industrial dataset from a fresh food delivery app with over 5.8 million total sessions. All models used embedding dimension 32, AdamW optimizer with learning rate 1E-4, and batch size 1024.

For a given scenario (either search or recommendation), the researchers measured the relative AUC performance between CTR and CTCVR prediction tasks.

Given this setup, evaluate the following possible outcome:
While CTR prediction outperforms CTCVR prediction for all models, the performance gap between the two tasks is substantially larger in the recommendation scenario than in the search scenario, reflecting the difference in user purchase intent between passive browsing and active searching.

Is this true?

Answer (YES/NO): NO